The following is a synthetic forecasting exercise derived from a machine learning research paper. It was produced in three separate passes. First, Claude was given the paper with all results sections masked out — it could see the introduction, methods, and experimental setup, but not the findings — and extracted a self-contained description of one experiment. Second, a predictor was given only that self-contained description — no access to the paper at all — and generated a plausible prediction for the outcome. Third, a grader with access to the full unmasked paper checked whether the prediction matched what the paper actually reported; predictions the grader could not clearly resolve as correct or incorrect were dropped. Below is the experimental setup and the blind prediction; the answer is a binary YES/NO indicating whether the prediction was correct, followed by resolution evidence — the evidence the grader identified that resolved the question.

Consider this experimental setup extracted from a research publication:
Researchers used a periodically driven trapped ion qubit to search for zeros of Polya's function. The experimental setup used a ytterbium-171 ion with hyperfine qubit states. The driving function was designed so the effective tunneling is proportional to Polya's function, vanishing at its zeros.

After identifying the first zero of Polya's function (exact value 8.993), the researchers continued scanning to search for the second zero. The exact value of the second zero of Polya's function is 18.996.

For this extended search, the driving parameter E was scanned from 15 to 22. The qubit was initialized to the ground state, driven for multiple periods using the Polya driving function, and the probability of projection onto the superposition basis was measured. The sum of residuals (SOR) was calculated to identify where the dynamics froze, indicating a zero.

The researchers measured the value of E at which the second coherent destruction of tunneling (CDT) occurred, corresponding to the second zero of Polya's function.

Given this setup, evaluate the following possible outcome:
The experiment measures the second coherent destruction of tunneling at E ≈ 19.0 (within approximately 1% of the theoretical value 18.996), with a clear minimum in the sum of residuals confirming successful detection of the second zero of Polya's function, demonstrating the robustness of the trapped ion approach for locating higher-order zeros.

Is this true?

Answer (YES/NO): YES